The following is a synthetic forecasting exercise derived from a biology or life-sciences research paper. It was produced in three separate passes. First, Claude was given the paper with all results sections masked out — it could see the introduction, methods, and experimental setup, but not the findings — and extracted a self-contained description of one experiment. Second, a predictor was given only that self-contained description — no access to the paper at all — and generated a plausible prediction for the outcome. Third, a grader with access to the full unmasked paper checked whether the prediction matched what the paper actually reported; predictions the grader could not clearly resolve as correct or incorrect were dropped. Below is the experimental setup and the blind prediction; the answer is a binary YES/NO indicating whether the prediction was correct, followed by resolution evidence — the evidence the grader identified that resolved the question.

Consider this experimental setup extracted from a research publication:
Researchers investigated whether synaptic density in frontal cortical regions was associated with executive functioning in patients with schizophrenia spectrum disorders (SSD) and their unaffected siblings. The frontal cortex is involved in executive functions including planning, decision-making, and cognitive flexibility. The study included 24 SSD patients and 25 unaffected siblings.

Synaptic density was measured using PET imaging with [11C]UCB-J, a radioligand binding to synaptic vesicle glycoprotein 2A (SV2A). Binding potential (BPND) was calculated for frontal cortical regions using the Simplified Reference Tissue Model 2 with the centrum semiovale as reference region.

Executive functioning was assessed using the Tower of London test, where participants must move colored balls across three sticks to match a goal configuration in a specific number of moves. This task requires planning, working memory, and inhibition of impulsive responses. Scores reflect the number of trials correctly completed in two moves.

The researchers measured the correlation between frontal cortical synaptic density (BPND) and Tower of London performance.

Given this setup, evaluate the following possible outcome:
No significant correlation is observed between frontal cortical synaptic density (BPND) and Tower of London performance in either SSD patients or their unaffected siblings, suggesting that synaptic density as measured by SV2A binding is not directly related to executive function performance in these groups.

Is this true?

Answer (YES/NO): YES